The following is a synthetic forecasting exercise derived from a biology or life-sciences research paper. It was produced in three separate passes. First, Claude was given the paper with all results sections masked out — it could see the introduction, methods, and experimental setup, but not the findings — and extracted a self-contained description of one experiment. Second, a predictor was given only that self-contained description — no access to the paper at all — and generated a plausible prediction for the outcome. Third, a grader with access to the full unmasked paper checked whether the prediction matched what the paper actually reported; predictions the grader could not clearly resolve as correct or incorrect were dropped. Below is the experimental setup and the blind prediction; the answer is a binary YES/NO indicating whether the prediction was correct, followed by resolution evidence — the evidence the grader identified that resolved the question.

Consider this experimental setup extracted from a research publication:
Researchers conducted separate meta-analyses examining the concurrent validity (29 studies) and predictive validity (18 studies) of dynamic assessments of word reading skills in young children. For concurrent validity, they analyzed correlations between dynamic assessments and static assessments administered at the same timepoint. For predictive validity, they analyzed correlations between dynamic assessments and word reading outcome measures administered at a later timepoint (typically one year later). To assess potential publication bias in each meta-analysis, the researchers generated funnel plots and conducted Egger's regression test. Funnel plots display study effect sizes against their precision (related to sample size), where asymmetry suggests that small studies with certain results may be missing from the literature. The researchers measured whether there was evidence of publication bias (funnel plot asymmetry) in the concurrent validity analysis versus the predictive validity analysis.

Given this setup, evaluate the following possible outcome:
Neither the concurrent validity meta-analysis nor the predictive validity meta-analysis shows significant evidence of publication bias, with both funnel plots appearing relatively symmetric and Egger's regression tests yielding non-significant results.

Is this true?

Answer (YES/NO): NO